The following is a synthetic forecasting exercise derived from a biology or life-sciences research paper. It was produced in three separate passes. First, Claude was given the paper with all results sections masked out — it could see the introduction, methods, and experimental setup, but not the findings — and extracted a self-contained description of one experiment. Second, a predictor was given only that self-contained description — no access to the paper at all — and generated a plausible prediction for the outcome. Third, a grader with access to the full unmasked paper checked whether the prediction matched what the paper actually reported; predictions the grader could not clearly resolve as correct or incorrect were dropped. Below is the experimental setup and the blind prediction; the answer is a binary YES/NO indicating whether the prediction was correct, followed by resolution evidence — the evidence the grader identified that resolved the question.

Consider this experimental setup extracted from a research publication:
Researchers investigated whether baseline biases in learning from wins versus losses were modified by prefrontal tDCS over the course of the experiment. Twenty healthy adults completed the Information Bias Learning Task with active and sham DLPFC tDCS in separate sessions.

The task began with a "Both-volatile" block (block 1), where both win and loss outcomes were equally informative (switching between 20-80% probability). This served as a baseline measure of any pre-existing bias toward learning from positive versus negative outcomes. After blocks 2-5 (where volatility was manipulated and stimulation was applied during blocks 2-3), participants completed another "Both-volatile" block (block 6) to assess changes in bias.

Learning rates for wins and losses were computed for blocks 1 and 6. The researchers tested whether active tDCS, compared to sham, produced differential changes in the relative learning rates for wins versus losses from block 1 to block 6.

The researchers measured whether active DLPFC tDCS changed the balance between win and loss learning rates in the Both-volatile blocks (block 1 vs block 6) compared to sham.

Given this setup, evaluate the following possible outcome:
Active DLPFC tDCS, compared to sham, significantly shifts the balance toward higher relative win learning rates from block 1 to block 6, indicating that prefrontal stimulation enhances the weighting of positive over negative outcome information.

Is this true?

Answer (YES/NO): NO